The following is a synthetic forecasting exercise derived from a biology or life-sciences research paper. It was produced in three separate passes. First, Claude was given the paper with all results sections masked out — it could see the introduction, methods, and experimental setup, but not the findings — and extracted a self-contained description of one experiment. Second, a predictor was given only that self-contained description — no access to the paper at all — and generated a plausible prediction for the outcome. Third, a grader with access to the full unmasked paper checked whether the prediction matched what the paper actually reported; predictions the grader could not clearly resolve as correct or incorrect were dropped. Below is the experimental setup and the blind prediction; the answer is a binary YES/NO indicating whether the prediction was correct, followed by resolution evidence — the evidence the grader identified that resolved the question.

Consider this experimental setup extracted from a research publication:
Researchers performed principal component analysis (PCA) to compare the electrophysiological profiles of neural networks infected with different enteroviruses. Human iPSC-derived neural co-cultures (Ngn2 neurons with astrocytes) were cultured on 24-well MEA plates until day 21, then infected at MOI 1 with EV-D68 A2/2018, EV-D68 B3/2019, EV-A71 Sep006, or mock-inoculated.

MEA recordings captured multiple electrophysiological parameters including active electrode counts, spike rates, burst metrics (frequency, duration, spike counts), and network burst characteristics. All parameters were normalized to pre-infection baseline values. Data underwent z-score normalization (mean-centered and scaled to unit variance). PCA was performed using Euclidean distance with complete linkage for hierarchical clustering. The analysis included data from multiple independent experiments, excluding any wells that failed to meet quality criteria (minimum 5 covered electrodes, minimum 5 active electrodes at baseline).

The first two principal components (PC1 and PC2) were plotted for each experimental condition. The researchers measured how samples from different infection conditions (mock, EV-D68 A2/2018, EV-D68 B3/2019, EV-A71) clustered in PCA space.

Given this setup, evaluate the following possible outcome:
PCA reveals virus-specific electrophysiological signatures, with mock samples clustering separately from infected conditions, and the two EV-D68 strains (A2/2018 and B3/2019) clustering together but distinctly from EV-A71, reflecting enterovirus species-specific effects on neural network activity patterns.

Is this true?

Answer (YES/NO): YES